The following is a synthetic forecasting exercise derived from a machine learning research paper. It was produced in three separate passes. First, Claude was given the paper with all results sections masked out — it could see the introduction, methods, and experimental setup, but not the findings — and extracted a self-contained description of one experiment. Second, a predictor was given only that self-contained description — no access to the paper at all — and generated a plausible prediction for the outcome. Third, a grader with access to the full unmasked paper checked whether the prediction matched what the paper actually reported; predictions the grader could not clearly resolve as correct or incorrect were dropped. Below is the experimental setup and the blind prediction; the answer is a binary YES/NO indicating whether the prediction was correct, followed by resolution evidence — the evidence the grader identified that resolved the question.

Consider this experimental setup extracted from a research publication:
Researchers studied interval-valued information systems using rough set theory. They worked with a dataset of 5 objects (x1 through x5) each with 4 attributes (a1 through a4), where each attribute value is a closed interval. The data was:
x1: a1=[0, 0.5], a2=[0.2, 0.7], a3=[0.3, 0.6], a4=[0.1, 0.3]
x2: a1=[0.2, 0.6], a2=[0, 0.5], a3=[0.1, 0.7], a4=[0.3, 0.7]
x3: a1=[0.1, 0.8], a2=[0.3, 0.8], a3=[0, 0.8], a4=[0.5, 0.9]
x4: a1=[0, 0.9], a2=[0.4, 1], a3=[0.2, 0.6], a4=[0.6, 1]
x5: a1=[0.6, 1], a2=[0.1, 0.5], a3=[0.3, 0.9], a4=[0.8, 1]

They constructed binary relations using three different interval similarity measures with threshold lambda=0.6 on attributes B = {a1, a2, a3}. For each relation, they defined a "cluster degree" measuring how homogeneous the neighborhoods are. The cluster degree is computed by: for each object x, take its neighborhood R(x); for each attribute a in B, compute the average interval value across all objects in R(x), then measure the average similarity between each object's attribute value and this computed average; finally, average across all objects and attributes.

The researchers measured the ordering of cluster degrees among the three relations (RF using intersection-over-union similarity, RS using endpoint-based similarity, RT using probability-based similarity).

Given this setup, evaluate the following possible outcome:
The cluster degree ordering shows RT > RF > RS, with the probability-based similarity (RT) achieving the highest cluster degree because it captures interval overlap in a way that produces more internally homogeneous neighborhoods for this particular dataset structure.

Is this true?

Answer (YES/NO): NO